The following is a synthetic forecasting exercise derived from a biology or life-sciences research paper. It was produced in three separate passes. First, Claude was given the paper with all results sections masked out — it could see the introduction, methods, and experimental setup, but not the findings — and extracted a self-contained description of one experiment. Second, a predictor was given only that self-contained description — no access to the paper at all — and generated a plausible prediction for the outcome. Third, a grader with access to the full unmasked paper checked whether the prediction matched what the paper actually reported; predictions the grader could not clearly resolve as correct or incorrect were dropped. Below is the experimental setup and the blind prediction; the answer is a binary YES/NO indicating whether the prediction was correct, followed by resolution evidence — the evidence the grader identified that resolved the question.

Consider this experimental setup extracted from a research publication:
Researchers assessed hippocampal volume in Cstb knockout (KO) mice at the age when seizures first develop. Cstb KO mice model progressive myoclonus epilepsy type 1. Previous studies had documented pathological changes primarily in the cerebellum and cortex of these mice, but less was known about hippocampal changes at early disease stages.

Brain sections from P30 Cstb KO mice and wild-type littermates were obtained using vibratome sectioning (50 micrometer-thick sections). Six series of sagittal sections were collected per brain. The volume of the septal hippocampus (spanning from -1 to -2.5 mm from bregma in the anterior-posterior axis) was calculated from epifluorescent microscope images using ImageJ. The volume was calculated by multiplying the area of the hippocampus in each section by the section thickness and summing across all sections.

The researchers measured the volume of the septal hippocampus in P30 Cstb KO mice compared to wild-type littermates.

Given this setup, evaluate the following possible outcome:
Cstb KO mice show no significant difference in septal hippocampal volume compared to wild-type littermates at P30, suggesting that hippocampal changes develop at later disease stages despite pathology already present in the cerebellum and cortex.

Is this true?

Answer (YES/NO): YES